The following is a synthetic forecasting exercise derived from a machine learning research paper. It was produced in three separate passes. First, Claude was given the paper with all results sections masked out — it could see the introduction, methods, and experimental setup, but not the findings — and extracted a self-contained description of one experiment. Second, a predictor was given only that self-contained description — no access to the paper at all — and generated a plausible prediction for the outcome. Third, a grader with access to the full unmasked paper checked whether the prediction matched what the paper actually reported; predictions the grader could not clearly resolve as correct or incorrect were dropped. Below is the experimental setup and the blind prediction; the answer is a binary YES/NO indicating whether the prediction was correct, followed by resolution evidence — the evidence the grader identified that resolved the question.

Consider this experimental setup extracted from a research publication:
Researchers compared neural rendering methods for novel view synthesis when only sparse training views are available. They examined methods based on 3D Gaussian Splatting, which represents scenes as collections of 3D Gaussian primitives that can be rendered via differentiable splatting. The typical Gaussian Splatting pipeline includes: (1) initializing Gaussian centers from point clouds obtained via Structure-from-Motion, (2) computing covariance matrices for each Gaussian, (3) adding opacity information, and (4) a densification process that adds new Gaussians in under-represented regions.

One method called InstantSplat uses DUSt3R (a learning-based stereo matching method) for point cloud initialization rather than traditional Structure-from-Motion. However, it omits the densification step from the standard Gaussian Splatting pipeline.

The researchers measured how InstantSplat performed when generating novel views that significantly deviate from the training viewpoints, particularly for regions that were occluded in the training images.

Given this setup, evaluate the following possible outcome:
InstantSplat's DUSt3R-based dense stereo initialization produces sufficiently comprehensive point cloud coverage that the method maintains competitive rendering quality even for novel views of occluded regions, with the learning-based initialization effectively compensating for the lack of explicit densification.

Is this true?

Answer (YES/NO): NO